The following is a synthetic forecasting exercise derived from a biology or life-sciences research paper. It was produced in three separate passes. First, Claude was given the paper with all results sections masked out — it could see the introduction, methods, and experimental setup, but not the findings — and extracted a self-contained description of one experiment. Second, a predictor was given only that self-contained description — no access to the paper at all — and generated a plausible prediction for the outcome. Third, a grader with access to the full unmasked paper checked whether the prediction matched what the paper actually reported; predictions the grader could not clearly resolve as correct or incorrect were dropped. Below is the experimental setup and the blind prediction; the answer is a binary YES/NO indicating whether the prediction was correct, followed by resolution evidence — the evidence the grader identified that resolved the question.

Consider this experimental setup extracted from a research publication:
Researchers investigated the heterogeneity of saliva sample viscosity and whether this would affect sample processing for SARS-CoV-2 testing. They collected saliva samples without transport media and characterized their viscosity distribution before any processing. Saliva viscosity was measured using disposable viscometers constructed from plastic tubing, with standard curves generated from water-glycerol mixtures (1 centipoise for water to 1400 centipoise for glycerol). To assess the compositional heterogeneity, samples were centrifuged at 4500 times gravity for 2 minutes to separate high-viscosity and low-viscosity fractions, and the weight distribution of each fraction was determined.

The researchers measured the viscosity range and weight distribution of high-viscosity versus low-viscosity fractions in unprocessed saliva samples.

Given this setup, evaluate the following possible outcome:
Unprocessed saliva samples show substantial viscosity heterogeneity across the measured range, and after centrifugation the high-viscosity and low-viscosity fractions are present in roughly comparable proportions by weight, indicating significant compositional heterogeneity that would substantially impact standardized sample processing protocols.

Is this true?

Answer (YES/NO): NO